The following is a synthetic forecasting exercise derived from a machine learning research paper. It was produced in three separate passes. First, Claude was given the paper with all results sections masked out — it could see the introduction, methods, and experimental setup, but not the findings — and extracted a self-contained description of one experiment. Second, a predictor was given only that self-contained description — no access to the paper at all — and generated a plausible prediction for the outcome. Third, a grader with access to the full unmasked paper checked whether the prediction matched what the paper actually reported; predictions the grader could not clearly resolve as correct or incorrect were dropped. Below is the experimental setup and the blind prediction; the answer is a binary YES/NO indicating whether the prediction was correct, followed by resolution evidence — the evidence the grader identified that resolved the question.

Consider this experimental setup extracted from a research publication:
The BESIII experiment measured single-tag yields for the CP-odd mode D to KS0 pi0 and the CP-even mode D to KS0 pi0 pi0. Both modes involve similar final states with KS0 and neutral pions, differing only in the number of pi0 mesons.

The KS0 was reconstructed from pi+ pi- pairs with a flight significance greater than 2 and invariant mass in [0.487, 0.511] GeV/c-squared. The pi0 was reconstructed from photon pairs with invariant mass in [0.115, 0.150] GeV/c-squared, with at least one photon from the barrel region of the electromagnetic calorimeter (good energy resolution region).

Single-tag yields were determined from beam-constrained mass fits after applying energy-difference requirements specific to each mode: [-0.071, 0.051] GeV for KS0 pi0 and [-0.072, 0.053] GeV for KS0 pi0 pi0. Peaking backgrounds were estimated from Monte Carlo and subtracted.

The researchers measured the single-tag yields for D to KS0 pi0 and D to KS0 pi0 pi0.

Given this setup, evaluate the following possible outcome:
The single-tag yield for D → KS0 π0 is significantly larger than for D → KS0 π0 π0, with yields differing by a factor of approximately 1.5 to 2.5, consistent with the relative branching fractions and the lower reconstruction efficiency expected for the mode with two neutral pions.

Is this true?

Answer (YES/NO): NO